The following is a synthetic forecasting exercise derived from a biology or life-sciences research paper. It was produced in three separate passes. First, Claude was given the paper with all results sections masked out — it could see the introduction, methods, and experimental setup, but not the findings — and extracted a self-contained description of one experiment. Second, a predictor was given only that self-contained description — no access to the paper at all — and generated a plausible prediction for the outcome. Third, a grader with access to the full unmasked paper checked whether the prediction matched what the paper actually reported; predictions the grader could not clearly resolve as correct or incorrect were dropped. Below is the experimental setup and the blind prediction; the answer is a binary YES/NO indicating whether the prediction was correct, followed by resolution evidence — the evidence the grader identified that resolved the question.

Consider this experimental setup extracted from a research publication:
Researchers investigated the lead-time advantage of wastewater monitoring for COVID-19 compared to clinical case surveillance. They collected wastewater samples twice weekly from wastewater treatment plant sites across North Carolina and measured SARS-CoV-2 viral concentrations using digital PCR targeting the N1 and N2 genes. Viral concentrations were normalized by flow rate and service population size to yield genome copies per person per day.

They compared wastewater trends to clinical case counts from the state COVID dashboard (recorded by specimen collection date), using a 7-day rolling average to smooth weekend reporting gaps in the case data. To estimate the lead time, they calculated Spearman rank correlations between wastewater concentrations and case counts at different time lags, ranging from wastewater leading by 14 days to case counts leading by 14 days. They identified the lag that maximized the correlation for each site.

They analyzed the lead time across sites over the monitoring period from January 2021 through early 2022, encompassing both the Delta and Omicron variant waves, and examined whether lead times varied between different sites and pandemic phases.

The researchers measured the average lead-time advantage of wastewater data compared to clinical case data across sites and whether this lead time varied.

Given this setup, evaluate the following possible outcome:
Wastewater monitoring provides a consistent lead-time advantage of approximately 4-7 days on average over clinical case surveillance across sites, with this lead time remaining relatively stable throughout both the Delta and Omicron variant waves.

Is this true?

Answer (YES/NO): NO